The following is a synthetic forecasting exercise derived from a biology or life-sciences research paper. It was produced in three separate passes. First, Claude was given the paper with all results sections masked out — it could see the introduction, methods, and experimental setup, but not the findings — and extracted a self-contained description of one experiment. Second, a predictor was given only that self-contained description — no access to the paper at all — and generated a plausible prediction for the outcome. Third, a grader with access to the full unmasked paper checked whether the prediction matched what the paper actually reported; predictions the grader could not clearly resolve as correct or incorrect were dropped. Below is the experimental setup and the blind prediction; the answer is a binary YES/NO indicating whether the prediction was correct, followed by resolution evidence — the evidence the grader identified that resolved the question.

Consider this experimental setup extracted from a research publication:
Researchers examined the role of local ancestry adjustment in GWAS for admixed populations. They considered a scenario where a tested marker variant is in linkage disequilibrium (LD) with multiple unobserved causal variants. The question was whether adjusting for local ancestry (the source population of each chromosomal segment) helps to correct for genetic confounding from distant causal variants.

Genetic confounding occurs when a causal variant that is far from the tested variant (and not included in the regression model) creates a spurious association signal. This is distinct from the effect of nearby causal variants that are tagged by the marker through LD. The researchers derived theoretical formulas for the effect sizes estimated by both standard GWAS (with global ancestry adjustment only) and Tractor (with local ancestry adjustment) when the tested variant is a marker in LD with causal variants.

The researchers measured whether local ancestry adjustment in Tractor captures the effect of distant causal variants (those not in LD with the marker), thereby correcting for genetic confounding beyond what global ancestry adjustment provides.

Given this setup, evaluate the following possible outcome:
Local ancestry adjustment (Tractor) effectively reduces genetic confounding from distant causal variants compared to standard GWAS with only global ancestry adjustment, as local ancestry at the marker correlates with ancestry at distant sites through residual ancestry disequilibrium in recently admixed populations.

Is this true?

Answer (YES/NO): NO